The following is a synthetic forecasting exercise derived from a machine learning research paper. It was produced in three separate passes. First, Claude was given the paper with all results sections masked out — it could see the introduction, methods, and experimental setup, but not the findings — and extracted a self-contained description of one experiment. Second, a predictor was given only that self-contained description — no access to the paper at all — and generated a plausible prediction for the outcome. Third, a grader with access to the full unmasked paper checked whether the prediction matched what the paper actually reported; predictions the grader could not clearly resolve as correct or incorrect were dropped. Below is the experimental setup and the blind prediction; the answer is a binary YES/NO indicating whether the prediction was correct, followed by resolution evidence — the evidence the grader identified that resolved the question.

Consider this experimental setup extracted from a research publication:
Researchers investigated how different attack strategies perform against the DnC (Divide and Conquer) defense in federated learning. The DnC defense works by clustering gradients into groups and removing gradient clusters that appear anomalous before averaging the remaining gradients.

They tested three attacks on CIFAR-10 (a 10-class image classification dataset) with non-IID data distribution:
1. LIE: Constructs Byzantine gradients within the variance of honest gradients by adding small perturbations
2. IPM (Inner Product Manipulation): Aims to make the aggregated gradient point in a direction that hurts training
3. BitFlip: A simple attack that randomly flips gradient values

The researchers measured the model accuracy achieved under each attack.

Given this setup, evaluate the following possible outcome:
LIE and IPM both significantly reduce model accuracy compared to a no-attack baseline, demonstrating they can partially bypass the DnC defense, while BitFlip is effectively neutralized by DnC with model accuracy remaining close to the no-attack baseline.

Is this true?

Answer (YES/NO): NO